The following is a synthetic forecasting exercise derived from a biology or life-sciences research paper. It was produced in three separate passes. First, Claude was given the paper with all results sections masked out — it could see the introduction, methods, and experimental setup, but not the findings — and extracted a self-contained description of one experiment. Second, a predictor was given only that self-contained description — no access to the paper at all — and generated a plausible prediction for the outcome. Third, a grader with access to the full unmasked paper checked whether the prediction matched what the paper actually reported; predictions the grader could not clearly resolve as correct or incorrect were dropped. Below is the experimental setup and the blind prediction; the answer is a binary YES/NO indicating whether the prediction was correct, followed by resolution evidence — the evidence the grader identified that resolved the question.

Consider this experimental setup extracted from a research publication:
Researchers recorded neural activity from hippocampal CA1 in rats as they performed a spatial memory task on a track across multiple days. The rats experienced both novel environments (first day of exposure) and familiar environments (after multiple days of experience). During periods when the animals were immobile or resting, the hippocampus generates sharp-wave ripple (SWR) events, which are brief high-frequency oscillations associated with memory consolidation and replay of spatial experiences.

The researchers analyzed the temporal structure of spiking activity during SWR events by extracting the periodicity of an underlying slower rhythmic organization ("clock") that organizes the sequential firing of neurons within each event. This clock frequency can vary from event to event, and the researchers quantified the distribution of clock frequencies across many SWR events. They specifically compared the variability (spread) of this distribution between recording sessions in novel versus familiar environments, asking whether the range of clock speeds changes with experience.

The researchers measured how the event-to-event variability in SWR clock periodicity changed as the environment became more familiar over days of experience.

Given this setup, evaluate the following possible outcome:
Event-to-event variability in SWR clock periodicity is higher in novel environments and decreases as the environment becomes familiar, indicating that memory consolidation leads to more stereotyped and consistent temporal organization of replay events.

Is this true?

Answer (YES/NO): NO